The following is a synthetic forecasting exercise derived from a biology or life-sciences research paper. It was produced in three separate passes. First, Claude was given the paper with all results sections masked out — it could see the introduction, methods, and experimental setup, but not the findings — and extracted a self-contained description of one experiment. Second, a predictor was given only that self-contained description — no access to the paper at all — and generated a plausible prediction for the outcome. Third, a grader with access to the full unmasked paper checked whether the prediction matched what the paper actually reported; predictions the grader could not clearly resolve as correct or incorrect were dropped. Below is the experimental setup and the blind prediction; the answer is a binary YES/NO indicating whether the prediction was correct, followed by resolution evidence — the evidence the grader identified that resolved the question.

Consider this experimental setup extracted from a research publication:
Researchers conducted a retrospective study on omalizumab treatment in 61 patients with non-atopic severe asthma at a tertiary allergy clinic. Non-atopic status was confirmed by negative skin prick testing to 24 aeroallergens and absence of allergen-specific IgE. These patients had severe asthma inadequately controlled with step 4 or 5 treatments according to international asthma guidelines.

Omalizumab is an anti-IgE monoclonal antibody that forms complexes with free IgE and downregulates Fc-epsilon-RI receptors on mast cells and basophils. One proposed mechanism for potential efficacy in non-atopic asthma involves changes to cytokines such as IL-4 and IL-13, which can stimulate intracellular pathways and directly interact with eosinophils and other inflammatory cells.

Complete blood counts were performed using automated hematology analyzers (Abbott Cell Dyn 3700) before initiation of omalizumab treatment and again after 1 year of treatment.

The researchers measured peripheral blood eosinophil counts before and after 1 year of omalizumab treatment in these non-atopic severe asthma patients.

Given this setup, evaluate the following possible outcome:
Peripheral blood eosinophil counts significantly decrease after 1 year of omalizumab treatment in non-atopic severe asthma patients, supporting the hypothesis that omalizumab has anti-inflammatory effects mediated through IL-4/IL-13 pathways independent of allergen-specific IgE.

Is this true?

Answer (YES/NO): YES